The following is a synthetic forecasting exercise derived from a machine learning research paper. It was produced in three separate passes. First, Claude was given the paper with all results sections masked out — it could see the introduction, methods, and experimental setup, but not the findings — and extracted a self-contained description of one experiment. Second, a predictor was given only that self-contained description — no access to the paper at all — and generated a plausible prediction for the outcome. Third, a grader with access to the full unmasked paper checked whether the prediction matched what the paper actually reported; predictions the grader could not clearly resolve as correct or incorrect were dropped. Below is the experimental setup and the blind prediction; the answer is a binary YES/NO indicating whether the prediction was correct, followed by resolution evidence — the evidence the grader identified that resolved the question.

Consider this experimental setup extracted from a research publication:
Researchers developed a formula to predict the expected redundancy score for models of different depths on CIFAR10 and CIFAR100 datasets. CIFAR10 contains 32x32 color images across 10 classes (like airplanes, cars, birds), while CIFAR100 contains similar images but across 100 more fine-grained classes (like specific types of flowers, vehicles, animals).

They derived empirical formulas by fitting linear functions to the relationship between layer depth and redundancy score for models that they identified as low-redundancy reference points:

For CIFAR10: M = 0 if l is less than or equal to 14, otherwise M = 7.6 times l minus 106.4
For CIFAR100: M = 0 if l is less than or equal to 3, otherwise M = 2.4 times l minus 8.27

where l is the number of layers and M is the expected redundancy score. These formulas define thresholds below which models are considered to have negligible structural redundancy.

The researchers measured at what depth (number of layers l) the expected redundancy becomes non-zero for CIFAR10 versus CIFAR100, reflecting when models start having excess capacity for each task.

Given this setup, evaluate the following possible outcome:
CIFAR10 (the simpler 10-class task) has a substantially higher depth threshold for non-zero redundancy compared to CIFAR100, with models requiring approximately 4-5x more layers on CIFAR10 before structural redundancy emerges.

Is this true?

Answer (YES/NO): YES